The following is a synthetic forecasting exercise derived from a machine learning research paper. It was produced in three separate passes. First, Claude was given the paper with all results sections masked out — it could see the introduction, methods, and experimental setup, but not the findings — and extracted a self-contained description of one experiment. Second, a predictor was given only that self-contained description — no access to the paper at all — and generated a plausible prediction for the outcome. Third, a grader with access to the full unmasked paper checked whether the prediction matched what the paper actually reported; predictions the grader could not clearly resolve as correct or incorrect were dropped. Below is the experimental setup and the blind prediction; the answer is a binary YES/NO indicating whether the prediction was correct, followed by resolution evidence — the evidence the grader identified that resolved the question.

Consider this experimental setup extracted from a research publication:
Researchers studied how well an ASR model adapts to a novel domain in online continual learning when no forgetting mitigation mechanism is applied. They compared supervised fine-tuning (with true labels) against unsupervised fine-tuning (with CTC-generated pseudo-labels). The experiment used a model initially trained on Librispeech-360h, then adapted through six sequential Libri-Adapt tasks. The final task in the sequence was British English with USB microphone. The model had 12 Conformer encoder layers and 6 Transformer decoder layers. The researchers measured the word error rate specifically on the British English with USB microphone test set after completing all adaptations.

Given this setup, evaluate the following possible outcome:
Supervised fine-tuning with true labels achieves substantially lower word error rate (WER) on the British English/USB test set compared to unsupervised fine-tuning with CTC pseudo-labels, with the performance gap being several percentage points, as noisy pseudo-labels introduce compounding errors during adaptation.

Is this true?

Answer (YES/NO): NO